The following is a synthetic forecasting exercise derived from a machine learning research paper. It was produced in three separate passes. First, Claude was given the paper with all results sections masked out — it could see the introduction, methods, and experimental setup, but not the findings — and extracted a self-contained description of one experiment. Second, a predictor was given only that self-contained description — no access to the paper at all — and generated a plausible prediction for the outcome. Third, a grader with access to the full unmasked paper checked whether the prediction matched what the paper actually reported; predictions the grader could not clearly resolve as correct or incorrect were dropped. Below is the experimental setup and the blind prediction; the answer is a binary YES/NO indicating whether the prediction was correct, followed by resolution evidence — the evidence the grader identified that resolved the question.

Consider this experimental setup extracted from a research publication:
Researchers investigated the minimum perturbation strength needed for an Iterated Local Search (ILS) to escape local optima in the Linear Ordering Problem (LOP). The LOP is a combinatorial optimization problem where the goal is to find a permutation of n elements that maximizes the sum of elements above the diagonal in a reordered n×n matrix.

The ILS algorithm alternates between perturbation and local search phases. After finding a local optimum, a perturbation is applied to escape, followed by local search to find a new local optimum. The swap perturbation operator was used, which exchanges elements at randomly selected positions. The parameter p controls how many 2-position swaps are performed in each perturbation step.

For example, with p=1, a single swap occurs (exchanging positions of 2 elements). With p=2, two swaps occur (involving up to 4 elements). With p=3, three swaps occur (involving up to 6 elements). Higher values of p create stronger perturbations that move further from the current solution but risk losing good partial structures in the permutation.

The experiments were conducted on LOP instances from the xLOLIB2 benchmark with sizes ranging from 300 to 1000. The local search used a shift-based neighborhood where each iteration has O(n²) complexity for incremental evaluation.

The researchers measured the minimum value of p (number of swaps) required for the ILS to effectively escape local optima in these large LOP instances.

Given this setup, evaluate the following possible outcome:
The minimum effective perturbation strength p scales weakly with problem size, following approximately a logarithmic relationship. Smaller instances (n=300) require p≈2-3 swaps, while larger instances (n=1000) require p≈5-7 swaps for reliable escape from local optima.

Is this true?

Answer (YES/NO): NO